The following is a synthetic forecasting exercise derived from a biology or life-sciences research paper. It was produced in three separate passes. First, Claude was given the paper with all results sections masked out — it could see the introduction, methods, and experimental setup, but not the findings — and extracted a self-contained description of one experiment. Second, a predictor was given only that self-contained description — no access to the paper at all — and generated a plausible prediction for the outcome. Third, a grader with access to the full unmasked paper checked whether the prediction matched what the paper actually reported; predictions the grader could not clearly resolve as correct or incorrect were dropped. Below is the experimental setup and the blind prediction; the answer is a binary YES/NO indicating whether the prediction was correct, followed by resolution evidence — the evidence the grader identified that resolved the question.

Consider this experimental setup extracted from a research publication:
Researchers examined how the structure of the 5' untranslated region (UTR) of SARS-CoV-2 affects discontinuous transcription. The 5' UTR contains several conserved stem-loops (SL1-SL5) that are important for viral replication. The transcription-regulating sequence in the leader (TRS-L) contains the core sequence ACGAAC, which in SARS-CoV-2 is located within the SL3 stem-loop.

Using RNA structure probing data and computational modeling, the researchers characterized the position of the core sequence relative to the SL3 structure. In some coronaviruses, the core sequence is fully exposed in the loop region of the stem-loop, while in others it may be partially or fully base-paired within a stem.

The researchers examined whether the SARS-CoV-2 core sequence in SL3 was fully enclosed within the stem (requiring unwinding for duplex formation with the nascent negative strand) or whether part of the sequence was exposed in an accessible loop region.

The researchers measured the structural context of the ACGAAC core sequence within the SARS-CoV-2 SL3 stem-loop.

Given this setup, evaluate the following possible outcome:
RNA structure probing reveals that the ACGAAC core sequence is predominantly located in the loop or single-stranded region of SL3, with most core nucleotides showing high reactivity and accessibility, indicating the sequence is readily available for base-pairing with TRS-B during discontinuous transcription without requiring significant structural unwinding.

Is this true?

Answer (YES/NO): NO